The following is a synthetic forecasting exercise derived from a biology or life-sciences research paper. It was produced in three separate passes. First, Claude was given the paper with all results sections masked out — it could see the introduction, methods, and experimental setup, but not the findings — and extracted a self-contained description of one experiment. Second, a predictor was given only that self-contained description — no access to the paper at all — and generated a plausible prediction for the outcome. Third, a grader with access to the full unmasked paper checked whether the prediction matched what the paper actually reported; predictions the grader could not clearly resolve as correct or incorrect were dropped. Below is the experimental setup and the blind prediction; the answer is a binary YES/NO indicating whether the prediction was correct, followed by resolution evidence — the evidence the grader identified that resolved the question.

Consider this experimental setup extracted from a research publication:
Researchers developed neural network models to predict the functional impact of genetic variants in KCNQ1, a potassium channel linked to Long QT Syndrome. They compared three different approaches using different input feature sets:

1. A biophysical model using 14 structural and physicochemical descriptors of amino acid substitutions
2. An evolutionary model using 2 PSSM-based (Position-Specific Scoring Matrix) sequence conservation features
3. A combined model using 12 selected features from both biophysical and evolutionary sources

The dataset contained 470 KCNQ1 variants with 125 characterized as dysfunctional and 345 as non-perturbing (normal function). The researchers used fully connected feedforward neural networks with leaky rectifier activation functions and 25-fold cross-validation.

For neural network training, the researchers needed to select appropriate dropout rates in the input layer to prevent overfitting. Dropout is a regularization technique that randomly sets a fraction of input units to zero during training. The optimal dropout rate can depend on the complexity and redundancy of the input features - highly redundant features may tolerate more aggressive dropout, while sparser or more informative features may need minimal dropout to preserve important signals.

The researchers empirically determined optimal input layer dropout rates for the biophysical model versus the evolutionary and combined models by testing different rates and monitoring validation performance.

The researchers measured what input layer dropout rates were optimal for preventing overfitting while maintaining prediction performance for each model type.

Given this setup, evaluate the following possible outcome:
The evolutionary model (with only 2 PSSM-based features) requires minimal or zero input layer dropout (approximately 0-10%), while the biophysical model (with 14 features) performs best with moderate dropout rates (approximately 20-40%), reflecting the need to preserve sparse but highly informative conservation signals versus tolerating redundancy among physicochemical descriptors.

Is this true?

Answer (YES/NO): YES